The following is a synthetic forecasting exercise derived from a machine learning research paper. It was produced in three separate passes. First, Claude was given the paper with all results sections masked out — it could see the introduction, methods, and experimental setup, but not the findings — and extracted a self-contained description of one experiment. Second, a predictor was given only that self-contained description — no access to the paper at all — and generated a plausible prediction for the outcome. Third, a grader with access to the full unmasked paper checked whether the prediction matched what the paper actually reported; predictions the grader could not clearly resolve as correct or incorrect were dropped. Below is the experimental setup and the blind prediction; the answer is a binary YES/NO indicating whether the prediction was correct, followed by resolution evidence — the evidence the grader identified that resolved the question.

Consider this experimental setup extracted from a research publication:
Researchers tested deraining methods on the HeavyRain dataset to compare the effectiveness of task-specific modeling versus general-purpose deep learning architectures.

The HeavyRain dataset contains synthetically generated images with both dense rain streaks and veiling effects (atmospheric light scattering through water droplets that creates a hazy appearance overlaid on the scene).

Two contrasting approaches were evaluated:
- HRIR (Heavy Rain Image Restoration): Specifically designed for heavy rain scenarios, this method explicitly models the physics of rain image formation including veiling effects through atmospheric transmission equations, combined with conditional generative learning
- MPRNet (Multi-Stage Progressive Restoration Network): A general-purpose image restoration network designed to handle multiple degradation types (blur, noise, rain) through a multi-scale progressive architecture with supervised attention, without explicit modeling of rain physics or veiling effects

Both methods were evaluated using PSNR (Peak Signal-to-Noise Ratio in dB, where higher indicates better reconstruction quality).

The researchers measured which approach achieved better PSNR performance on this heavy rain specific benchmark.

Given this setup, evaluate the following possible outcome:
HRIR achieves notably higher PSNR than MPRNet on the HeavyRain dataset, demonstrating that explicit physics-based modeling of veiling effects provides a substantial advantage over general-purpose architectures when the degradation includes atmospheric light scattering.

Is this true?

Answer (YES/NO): NO